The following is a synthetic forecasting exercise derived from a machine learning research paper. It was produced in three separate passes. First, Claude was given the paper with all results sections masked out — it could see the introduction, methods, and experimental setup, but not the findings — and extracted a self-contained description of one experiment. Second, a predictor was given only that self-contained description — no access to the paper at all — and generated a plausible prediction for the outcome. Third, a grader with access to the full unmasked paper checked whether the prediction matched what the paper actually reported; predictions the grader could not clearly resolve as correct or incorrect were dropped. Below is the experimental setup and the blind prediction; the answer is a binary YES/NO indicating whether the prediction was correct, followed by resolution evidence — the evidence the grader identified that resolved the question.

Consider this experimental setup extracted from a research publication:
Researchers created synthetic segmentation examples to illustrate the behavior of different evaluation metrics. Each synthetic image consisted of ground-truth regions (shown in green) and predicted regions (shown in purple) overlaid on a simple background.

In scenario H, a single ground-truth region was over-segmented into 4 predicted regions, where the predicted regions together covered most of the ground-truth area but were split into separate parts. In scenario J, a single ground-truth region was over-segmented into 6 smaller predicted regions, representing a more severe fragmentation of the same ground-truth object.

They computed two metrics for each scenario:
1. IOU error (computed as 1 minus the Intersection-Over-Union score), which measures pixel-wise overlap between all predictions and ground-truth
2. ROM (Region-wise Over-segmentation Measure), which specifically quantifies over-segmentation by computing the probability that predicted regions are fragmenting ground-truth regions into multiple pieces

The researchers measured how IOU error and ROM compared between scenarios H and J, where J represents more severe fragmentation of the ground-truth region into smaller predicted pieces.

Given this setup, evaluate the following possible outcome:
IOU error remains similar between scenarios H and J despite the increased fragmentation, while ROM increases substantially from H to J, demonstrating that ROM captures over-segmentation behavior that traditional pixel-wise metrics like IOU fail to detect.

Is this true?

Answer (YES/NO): NO